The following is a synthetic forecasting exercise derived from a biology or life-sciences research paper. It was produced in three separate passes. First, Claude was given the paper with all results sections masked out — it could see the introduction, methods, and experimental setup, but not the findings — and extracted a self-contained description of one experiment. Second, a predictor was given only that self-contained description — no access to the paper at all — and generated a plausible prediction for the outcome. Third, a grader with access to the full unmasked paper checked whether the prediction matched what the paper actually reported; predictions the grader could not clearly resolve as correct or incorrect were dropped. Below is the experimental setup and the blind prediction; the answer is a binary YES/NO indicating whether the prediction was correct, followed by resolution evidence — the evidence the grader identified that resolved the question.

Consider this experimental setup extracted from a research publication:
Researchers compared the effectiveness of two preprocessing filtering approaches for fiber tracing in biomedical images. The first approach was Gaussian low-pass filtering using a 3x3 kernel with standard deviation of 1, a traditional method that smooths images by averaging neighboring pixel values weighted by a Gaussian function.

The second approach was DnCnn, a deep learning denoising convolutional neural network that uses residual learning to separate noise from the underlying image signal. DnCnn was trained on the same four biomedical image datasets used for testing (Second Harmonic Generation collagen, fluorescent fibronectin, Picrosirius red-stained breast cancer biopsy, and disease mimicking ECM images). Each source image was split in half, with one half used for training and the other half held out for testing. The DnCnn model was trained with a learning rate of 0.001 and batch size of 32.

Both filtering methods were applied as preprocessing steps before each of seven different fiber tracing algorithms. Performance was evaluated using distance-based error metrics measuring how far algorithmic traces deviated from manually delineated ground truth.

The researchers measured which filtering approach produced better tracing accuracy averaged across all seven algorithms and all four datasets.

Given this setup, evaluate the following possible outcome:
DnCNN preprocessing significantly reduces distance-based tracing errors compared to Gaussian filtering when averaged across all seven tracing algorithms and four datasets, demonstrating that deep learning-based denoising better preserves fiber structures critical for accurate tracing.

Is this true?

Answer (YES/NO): NO